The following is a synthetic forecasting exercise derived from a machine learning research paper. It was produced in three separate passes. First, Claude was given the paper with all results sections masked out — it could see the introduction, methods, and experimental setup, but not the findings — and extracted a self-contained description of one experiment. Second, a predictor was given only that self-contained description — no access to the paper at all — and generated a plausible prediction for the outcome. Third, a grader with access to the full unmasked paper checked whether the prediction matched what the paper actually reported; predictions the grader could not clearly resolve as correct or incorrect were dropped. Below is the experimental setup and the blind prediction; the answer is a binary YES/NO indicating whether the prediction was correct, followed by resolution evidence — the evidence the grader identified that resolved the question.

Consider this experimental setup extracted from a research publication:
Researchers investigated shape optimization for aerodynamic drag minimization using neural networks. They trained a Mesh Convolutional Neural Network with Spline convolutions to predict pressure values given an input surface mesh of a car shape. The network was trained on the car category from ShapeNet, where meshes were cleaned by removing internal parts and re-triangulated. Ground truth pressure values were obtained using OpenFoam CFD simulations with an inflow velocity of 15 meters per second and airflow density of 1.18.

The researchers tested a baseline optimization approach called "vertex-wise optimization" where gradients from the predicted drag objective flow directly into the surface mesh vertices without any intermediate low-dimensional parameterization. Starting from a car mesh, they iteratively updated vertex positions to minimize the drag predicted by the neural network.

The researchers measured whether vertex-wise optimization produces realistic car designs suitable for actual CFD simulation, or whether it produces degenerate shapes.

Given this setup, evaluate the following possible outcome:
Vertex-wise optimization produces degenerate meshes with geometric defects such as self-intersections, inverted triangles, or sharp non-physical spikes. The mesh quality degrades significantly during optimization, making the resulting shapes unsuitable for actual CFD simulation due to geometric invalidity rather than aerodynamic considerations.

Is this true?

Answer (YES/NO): NO